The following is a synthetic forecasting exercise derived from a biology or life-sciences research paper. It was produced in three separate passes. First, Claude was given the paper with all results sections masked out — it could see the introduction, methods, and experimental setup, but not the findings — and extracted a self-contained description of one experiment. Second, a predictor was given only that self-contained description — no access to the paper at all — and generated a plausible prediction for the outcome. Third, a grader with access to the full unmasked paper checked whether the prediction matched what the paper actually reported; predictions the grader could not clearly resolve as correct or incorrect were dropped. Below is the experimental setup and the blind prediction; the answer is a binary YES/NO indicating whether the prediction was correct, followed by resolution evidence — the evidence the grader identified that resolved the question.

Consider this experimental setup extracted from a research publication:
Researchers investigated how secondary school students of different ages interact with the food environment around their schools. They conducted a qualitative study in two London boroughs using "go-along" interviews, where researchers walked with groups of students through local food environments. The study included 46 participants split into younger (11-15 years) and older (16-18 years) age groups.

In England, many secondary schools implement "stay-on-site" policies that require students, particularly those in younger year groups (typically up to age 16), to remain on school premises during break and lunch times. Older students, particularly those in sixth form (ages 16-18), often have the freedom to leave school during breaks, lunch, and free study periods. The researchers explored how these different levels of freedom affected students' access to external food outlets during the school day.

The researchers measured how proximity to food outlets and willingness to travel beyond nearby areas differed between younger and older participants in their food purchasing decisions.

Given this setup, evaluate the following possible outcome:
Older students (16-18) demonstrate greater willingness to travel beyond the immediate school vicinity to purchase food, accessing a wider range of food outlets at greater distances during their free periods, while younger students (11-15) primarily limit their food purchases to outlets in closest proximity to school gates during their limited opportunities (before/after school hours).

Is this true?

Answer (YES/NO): YES